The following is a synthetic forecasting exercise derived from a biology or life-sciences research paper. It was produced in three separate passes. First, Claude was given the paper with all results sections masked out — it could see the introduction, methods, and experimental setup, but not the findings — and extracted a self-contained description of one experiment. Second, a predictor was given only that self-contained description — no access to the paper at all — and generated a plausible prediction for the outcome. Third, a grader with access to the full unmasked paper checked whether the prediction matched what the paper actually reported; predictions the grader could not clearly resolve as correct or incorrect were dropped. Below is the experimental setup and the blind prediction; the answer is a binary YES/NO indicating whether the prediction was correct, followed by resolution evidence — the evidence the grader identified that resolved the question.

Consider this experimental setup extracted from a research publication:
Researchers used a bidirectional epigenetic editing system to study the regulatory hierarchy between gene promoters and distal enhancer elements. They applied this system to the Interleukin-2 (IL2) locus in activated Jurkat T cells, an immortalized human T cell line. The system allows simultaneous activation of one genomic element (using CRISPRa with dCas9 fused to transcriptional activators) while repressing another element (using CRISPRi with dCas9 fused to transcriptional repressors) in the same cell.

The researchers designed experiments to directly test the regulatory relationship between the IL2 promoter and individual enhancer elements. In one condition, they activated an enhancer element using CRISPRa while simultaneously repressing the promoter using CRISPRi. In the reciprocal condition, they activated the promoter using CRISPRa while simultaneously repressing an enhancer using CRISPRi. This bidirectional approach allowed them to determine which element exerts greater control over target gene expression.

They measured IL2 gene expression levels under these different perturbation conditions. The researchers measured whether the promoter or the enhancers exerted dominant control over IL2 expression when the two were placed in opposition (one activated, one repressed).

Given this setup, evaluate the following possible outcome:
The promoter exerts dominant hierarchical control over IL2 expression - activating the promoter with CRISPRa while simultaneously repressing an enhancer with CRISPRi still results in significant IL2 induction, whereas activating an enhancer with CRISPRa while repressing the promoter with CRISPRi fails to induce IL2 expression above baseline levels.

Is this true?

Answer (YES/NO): NO